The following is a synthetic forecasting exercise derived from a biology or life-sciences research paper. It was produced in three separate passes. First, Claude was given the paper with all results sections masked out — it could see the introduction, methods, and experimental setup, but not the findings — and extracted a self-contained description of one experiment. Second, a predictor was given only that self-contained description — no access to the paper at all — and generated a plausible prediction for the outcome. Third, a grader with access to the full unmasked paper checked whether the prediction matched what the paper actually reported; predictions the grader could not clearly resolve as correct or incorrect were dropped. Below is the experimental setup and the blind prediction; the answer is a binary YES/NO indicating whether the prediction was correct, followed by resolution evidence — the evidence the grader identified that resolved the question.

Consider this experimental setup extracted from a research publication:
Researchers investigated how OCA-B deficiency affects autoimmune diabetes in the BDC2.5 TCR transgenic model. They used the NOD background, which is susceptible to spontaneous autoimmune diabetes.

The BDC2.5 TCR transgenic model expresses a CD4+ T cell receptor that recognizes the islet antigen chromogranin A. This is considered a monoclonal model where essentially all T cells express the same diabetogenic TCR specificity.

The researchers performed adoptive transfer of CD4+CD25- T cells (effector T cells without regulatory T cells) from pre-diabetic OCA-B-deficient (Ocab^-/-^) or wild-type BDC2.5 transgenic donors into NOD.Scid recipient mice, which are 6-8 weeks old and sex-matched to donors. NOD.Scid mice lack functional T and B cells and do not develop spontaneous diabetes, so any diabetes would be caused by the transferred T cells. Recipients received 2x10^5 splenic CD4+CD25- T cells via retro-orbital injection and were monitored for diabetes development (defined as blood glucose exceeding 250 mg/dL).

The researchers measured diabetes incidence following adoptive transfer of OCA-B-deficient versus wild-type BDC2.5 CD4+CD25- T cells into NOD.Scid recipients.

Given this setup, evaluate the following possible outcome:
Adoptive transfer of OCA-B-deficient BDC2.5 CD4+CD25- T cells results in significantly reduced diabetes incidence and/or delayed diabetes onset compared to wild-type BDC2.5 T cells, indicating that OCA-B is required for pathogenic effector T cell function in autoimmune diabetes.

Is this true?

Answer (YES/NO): NO